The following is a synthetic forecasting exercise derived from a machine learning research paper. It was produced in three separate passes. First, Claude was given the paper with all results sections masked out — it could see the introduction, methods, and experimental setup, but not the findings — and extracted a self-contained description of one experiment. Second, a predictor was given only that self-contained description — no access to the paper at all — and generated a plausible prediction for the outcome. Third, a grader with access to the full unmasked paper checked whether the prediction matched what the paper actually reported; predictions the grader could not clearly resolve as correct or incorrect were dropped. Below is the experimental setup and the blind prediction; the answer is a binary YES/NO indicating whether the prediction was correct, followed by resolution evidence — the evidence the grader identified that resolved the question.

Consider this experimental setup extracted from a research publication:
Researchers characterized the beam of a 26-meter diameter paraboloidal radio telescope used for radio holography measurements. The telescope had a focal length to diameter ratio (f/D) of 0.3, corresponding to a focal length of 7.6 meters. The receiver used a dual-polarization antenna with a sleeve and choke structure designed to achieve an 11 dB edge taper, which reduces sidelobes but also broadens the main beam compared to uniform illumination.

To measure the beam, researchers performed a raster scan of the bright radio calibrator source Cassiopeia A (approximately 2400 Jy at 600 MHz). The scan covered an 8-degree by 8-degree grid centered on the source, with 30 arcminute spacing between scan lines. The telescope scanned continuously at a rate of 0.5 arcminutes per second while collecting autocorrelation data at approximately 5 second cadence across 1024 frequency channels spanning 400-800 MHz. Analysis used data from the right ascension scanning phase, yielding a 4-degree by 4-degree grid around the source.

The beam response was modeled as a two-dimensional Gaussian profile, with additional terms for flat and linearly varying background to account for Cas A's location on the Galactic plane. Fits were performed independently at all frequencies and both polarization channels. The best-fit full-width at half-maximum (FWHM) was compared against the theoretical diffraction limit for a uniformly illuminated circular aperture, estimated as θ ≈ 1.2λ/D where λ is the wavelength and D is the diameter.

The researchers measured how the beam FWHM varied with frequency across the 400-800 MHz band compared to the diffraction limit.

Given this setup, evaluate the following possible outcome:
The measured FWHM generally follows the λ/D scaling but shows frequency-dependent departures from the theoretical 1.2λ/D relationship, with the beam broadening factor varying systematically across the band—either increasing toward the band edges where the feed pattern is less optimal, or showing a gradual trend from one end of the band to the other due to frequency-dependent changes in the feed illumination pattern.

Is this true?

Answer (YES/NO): NO